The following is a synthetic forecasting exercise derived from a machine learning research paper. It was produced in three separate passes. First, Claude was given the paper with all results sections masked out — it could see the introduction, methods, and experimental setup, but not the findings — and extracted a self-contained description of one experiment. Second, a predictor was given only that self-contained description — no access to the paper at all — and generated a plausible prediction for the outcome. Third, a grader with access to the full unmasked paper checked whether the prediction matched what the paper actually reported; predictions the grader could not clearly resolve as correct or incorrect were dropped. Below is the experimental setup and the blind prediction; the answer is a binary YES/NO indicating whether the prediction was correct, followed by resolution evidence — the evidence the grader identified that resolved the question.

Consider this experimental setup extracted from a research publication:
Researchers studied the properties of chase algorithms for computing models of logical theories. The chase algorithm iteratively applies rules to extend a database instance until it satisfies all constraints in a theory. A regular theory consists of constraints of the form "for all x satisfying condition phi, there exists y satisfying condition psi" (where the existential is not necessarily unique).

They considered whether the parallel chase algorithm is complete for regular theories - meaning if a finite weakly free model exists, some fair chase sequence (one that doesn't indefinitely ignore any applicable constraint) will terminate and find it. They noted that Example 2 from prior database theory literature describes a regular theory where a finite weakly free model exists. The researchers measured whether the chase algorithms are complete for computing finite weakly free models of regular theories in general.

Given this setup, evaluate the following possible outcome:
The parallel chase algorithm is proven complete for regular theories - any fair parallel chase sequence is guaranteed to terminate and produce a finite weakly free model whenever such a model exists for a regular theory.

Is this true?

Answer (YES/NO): NO